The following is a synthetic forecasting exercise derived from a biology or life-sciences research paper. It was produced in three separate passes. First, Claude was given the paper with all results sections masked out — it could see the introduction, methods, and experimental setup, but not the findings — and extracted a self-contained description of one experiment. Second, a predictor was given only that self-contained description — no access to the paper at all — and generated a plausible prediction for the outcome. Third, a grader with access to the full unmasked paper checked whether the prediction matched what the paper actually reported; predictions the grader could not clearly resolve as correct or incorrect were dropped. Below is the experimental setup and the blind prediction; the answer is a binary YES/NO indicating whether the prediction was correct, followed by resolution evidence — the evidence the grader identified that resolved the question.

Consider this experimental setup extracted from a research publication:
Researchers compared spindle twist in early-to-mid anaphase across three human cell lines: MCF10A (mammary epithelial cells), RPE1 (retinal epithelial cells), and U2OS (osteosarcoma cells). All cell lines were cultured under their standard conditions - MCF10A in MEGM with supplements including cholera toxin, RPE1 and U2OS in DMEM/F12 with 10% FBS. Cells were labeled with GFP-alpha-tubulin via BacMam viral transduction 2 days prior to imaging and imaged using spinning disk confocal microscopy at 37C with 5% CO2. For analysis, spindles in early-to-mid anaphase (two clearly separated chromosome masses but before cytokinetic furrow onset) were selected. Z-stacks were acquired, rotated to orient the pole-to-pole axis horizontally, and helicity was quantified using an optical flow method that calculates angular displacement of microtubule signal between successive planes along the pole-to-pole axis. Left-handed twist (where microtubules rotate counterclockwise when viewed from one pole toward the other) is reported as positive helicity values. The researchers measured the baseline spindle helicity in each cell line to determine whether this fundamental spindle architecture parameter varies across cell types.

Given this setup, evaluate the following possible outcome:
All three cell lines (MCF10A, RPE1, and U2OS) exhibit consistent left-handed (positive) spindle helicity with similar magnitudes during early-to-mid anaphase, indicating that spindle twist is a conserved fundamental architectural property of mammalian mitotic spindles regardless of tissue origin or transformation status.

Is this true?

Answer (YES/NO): NO